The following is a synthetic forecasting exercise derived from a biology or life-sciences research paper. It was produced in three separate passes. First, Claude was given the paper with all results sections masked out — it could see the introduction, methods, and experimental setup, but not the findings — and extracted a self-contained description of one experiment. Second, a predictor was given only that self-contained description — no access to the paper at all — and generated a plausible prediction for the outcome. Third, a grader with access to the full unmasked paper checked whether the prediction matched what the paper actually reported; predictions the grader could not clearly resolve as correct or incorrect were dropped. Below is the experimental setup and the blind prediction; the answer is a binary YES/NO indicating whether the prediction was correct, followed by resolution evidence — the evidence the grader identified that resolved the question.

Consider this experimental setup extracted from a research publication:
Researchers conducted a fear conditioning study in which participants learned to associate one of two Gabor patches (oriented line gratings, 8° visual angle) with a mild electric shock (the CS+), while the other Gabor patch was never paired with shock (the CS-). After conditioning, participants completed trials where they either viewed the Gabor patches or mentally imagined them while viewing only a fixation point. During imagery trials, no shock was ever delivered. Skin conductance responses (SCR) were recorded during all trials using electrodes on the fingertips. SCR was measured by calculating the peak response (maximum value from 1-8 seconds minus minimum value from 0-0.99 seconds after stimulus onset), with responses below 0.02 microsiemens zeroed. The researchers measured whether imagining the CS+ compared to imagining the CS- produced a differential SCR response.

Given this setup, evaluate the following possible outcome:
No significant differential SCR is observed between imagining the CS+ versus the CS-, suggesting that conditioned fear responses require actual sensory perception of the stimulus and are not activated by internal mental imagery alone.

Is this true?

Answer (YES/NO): NO